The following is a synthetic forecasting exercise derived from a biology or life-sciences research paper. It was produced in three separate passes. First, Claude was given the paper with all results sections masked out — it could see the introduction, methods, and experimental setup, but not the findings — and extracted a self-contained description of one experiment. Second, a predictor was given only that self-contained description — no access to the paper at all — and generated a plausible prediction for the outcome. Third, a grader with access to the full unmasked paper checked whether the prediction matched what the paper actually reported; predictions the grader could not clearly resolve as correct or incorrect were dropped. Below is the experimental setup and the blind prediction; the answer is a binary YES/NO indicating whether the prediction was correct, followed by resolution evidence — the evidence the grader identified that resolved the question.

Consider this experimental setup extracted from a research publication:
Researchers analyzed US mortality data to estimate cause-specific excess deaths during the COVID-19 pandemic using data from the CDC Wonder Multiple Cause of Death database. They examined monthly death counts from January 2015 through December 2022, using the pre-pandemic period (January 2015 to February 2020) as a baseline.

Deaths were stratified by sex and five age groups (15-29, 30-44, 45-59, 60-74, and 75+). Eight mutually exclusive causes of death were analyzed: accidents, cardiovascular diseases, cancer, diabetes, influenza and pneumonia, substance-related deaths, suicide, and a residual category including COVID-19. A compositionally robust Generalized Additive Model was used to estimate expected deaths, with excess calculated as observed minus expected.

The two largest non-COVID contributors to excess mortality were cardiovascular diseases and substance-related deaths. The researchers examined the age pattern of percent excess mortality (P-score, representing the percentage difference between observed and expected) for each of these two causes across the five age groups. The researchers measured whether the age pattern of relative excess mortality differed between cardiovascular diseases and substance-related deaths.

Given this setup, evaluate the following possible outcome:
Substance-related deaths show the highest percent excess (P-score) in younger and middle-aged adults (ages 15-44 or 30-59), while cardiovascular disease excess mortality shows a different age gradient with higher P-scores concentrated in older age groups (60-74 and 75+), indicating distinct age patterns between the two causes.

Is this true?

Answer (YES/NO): NO